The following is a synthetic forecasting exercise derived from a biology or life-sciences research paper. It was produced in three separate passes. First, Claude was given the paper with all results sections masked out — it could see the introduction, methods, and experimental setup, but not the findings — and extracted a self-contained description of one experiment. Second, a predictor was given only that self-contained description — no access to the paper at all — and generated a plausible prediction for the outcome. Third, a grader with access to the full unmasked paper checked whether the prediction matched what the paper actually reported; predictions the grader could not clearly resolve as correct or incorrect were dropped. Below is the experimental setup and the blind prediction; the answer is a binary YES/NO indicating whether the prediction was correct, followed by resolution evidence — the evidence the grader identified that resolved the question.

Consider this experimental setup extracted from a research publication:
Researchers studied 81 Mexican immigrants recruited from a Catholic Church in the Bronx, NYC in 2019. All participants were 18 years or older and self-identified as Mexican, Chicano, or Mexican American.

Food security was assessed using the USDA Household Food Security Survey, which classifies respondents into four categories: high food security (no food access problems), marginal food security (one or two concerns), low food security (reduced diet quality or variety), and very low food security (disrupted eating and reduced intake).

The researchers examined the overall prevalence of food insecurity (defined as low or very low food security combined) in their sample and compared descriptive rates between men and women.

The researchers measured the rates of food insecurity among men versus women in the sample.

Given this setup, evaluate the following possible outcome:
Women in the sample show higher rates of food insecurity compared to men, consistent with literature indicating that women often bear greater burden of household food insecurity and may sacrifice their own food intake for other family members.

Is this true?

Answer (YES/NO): NO